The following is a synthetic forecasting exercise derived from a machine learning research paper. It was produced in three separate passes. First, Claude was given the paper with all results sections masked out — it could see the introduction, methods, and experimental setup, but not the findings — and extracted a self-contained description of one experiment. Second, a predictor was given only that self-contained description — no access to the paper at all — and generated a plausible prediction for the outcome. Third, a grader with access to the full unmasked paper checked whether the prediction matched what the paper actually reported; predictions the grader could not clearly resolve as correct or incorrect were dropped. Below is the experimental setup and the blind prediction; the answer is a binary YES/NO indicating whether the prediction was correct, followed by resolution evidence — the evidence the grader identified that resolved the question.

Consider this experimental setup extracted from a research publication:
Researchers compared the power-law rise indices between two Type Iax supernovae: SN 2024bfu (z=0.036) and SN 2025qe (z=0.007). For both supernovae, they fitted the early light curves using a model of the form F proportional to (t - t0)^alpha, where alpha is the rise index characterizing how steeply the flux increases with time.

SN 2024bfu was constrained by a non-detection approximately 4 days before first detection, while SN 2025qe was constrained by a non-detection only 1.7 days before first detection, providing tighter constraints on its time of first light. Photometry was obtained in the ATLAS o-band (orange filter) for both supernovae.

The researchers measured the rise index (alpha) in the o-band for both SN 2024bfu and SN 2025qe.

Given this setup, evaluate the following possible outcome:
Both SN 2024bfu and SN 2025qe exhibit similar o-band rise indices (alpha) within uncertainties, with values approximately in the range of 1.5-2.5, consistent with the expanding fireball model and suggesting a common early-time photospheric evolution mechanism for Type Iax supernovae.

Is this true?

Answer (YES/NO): NO